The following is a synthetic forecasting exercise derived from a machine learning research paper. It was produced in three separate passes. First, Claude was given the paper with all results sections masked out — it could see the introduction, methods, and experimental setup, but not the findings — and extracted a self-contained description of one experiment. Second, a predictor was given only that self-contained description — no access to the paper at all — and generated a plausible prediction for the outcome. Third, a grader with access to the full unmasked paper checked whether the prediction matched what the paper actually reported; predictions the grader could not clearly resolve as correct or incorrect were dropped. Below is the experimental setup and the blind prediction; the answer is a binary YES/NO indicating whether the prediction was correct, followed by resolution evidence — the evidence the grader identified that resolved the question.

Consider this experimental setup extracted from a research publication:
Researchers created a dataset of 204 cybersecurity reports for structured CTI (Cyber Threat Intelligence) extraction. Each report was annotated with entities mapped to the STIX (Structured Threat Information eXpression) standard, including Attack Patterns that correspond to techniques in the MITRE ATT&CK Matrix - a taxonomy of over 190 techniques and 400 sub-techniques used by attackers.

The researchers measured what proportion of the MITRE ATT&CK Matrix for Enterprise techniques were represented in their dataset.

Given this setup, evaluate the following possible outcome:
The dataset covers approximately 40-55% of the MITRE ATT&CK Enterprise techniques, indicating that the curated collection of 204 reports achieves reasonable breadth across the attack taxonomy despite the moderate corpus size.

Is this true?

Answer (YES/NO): NO